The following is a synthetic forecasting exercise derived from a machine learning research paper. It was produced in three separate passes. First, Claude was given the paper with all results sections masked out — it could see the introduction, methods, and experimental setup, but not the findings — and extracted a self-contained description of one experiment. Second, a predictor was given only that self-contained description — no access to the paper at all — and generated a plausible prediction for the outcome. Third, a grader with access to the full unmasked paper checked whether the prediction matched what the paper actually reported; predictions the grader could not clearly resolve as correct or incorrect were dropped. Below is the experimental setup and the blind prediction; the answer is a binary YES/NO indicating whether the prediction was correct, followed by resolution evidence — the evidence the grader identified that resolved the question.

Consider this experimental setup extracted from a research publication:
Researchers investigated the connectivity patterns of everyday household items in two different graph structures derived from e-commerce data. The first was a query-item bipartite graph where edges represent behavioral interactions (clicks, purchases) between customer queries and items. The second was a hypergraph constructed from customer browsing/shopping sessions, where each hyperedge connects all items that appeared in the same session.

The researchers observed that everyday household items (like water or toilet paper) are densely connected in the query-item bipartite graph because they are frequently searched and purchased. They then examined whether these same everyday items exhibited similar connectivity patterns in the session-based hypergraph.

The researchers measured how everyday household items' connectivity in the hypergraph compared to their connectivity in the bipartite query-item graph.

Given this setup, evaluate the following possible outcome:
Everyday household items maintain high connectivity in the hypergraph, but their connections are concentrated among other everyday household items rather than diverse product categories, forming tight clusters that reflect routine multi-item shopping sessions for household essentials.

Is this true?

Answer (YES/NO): NO